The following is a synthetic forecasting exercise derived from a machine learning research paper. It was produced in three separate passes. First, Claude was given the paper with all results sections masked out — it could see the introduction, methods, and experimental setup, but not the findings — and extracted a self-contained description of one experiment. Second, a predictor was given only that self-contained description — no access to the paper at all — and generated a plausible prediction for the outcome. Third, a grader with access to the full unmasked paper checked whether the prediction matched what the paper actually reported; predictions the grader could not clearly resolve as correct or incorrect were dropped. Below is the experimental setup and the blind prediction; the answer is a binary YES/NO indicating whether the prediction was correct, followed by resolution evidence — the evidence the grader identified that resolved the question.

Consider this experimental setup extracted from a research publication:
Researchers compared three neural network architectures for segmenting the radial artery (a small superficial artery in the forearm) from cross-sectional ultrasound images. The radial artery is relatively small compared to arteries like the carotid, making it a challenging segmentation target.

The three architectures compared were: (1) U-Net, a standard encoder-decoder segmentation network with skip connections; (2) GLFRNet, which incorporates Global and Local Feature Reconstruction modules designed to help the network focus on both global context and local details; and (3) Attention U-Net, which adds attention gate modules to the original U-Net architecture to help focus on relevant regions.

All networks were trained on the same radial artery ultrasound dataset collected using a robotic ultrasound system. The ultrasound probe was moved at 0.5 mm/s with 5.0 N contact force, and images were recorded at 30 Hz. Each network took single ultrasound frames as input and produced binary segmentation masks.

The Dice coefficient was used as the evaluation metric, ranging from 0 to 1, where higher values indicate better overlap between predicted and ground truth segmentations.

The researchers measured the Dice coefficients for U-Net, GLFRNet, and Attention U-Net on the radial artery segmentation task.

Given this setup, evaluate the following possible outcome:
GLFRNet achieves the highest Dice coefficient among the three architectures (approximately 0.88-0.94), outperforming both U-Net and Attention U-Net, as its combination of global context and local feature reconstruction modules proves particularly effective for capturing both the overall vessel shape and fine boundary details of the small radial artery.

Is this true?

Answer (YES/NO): NO